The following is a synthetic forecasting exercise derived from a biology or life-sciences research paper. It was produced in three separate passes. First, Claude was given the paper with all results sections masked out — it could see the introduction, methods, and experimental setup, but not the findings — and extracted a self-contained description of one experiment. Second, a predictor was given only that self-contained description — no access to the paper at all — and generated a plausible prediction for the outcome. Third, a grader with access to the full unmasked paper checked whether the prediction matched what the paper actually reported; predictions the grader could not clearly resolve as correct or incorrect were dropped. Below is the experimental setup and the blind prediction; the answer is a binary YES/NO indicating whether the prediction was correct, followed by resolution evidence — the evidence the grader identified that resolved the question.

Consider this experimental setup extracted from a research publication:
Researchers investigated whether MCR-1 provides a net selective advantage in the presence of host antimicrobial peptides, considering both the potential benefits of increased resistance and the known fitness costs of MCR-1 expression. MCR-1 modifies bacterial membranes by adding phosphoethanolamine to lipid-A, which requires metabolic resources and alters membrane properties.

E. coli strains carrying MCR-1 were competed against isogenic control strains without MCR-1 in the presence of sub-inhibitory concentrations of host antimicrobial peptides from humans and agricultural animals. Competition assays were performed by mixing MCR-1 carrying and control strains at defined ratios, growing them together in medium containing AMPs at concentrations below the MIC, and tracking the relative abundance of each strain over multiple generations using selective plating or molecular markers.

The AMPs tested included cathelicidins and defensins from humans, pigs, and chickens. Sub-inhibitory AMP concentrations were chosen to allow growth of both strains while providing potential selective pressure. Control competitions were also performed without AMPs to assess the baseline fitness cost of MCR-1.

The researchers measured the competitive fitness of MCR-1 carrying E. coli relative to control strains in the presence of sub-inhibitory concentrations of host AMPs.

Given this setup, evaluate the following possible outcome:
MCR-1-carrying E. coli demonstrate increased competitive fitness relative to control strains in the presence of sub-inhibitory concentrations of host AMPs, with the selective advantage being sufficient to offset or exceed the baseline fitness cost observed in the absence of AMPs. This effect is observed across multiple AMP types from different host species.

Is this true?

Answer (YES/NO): YES